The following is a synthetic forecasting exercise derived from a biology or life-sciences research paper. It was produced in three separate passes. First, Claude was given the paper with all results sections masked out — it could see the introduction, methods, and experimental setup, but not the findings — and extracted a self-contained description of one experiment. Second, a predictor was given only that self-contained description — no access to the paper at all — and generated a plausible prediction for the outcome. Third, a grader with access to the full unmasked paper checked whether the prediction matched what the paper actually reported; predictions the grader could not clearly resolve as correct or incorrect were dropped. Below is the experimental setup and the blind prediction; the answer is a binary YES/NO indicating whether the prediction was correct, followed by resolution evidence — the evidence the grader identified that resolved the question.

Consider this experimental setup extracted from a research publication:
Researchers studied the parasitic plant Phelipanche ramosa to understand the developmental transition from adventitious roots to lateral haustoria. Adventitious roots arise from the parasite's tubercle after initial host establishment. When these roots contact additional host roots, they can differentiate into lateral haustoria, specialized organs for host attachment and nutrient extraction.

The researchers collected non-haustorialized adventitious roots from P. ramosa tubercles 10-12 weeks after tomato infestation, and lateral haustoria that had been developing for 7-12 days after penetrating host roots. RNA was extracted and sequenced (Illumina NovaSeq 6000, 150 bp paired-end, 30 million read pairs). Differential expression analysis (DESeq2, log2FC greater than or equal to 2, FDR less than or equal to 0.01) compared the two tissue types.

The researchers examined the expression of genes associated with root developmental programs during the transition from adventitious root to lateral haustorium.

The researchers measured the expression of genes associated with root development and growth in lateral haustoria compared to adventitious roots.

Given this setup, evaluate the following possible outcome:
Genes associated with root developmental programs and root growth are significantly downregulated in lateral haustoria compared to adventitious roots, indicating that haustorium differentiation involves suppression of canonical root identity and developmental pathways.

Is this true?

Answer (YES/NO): NO